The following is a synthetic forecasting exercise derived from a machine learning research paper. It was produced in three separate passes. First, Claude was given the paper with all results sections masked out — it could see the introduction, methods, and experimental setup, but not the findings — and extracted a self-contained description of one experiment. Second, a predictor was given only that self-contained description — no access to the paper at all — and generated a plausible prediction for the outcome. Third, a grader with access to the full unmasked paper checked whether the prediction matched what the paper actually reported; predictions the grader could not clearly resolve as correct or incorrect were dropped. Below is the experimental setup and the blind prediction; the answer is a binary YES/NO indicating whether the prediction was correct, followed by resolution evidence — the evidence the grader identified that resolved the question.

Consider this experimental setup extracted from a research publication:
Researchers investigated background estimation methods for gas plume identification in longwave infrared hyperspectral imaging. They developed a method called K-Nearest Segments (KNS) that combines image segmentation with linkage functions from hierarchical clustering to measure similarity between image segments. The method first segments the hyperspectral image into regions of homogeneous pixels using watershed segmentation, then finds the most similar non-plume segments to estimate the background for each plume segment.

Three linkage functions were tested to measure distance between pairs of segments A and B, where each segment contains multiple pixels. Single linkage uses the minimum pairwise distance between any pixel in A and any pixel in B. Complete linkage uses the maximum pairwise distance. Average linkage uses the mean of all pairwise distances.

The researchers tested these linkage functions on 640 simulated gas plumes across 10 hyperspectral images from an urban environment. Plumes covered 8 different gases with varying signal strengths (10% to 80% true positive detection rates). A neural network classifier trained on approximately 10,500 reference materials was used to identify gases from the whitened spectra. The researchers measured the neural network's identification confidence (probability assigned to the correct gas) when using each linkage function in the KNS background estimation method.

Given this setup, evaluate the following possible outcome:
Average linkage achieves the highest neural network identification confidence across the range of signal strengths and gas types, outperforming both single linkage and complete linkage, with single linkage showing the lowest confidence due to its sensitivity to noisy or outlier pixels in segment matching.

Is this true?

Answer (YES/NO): NO